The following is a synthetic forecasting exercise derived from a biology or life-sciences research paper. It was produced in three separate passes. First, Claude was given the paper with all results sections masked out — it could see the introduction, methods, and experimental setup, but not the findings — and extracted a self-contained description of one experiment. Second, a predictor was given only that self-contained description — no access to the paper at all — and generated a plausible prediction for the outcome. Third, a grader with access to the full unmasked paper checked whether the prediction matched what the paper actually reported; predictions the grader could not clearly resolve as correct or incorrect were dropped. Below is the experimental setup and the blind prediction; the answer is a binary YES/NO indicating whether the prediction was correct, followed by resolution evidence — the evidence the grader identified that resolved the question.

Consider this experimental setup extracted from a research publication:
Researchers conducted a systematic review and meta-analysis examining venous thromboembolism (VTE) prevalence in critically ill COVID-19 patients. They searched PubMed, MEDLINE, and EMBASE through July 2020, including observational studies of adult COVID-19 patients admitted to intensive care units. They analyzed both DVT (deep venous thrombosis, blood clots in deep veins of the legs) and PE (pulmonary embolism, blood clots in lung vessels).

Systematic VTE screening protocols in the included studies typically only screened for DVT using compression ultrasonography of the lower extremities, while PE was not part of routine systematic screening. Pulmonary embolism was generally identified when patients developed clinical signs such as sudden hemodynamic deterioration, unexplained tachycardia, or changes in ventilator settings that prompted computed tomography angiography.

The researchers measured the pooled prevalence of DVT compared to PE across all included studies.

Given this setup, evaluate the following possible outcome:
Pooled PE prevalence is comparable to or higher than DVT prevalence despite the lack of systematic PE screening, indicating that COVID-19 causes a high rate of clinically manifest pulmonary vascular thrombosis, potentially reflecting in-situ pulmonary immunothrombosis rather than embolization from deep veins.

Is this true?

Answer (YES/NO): NO